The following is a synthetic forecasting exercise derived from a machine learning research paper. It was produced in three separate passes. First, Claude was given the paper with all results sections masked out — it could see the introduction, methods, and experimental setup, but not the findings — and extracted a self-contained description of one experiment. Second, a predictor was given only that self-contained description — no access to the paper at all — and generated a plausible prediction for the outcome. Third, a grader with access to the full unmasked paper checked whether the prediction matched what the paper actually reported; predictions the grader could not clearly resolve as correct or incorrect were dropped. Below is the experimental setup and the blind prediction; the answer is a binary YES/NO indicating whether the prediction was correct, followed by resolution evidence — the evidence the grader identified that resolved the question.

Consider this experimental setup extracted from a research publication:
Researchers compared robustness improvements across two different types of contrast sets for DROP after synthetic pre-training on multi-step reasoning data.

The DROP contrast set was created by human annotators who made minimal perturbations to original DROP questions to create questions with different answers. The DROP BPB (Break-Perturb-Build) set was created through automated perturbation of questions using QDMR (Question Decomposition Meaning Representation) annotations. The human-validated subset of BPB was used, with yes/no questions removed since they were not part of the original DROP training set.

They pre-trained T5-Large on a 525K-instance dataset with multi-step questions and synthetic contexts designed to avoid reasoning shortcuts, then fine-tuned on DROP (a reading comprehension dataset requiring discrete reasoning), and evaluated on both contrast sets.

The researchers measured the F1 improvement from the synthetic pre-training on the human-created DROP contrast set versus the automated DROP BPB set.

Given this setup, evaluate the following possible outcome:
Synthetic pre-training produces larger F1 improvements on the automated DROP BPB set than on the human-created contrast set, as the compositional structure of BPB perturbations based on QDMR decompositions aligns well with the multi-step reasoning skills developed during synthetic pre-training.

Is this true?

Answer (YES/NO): NO